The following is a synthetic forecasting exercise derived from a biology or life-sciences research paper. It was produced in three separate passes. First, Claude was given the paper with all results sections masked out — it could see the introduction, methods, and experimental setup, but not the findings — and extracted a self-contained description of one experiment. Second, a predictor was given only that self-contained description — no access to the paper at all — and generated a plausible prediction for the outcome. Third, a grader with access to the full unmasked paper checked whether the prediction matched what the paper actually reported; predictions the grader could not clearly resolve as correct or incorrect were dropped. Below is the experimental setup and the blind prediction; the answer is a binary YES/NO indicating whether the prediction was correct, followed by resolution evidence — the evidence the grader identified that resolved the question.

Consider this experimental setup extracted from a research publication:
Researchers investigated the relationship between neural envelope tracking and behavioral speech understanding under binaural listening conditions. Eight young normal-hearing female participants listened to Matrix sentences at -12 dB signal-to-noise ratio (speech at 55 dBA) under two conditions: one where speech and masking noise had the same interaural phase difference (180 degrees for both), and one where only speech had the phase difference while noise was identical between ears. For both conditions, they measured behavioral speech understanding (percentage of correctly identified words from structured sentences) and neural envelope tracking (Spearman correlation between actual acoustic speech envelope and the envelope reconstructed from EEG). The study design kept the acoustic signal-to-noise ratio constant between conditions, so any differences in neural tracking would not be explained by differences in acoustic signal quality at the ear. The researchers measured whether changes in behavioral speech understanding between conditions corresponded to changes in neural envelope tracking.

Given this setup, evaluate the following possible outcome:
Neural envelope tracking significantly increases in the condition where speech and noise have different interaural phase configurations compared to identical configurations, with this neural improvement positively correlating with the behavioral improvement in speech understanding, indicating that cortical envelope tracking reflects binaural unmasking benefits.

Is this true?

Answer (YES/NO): YES